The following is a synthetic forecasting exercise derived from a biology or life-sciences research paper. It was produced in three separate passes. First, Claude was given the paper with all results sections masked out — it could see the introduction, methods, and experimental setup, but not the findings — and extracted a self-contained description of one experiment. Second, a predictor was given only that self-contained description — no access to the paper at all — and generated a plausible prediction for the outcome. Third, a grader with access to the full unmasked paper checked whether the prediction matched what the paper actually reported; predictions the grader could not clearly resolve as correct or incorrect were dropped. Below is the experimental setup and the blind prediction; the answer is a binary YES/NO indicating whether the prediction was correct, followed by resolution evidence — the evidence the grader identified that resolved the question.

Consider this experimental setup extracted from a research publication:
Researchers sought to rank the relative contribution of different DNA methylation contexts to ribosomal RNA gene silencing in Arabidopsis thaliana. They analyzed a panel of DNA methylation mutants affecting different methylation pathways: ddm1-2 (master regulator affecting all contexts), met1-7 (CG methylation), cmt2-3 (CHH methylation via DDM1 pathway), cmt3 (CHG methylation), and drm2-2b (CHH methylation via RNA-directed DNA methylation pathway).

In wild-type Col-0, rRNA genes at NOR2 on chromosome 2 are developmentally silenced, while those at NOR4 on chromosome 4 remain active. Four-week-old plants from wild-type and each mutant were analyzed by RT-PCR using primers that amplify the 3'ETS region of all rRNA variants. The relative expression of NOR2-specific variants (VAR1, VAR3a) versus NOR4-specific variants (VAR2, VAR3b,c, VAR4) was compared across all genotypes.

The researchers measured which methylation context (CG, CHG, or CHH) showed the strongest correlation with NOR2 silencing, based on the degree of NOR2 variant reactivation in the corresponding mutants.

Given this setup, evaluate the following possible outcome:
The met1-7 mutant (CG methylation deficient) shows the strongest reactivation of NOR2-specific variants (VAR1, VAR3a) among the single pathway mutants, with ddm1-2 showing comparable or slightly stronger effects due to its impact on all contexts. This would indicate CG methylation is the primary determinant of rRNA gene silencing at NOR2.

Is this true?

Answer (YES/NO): NO